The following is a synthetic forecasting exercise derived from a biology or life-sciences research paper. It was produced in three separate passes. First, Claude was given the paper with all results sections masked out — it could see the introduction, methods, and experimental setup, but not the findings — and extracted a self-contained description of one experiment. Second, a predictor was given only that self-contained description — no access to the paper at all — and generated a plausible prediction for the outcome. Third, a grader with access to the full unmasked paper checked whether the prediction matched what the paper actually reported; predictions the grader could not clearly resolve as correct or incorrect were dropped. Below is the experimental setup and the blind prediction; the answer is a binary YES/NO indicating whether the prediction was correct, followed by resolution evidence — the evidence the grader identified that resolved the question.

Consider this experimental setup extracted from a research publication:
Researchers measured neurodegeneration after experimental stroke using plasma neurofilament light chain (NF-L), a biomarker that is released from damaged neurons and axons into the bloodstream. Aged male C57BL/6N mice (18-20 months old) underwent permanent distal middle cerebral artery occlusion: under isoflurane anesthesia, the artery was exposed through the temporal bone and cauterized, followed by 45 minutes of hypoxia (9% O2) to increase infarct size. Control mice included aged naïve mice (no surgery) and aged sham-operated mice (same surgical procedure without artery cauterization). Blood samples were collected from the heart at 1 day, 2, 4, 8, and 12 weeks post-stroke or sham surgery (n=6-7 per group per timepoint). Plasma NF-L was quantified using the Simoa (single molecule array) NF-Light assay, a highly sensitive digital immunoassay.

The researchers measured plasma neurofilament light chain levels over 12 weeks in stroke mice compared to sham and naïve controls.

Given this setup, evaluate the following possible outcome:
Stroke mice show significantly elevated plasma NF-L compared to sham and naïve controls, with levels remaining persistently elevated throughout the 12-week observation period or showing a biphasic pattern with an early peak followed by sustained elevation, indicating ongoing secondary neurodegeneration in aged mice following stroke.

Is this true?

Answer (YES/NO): NO